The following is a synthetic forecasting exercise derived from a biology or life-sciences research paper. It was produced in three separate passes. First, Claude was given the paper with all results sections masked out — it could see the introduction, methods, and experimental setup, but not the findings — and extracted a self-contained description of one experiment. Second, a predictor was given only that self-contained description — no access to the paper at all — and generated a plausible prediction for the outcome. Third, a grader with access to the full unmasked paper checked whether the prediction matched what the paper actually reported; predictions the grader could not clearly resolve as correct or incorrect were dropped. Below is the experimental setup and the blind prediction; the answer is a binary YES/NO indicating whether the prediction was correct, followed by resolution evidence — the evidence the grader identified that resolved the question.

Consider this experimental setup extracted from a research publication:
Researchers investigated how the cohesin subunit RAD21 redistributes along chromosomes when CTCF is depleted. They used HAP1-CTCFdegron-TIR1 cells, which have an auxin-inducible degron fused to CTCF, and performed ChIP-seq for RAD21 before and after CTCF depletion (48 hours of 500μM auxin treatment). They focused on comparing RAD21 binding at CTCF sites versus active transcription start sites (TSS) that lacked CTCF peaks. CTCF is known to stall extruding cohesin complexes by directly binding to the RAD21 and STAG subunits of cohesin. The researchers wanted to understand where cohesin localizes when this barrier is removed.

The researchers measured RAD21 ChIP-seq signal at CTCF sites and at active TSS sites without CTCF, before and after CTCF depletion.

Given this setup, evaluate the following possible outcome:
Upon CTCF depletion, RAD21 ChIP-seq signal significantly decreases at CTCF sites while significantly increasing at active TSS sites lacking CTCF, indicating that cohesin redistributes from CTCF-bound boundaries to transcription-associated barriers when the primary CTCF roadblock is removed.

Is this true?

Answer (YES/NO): NO